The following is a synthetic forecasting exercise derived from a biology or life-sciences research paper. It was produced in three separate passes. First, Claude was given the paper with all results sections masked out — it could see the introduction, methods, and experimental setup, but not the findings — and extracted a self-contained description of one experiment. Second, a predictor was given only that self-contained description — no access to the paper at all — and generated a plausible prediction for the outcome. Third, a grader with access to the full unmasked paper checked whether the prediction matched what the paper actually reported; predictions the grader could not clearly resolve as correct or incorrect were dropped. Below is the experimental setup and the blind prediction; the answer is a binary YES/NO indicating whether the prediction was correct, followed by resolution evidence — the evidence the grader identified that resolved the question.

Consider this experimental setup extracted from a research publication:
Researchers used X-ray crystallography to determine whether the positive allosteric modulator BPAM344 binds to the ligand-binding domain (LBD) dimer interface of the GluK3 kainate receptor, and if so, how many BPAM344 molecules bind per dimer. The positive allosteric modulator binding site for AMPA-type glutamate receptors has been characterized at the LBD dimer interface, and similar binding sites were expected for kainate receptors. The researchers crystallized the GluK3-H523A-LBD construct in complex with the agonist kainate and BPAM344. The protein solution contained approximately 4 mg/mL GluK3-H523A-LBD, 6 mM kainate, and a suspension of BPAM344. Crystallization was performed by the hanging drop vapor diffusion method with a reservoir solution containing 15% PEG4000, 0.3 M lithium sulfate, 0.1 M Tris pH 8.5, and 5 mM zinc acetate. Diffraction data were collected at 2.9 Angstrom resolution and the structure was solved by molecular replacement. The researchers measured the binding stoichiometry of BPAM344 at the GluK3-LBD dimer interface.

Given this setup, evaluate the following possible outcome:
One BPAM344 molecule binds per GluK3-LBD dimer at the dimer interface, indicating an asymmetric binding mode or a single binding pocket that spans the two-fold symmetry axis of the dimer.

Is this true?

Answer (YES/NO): NO